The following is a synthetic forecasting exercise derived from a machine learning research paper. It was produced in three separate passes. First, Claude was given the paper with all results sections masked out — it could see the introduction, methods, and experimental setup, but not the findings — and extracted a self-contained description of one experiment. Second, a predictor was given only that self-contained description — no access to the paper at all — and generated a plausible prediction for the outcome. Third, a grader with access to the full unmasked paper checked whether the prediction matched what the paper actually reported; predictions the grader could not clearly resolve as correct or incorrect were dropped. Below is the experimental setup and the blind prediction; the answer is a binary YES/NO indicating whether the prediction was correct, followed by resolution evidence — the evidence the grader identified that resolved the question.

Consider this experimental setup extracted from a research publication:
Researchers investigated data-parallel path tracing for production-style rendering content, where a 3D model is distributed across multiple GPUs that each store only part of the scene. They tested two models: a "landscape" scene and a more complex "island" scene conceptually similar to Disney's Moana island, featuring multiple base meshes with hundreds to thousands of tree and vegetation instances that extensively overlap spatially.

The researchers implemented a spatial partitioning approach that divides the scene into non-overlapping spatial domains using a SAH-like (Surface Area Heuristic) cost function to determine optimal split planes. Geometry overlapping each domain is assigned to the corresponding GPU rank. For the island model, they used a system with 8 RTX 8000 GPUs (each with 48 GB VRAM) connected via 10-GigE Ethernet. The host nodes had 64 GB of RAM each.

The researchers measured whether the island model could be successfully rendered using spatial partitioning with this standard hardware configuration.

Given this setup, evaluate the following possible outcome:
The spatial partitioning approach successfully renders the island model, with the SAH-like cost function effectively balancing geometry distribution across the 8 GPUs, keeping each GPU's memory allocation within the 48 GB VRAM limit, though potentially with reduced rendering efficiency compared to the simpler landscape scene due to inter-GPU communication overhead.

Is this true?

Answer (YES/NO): NO